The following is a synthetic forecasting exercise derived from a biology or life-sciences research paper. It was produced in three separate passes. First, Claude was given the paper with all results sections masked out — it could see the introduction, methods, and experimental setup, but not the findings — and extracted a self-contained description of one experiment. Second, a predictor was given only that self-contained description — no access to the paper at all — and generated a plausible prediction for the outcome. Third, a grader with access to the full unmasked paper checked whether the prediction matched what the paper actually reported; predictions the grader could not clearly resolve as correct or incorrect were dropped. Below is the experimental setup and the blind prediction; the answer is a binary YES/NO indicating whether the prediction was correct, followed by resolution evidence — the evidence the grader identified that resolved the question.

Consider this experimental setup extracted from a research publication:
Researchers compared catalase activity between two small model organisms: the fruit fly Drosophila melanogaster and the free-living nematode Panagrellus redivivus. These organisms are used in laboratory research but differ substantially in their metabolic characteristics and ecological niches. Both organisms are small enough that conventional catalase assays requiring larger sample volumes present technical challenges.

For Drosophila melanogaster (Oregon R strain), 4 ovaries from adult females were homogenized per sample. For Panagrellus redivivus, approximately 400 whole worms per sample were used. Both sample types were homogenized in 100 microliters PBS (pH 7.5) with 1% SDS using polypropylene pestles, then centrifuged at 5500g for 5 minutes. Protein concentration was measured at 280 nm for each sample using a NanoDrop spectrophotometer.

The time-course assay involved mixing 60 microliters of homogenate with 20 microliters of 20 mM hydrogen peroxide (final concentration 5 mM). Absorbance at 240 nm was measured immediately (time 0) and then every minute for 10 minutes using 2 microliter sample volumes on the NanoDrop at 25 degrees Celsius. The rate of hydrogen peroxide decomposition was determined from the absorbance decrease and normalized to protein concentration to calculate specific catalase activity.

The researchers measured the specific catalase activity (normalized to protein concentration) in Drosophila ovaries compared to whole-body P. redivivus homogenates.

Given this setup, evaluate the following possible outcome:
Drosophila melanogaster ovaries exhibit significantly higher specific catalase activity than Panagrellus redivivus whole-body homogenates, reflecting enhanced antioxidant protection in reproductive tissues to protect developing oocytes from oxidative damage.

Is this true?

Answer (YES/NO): NO